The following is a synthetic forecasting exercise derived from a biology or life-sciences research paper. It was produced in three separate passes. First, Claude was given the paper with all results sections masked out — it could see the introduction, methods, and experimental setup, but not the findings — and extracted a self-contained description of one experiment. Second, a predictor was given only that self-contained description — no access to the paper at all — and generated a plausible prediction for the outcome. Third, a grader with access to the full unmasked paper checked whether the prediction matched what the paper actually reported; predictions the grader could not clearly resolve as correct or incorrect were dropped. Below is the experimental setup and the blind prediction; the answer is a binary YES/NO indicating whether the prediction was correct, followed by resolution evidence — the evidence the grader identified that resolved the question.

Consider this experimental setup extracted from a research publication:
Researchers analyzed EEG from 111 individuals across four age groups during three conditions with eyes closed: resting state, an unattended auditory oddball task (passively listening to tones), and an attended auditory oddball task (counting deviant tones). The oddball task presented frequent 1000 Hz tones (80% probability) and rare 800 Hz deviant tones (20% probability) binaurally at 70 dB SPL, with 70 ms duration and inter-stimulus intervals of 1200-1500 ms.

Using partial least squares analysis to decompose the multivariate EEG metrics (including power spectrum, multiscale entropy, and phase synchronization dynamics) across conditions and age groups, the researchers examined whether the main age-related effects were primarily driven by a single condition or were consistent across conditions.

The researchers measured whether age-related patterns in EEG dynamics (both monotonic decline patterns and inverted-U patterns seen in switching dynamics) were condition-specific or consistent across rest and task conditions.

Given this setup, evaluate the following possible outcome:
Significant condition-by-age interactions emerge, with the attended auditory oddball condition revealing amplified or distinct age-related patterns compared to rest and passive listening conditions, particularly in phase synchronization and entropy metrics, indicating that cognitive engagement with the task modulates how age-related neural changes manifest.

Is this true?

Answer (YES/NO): NO